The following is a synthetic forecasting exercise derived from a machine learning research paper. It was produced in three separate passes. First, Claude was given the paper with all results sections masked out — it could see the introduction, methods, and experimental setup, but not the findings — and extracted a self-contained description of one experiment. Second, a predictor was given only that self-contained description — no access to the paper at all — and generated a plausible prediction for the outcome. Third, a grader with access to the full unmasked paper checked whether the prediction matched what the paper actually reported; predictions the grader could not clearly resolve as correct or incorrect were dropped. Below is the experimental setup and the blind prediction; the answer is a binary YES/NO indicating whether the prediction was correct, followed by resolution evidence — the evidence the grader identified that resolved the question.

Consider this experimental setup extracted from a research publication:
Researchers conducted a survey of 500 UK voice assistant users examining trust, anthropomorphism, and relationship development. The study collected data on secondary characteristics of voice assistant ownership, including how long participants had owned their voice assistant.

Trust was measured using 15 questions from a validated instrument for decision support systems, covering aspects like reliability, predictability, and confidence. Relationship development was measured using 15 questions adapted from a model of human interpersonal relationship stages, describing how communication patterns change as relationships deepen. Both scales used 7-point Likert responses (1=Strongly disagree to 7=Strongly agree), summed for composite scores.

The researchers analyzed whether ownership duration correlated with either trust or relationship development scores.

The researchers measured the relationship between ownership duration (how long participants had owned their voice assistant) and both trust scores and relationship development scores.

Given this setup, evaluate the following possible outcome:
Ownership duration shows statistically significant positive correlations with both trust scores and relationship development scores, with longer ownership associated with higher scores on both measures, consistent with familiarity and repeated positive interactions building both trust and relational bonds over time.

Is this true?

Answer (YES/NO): NO